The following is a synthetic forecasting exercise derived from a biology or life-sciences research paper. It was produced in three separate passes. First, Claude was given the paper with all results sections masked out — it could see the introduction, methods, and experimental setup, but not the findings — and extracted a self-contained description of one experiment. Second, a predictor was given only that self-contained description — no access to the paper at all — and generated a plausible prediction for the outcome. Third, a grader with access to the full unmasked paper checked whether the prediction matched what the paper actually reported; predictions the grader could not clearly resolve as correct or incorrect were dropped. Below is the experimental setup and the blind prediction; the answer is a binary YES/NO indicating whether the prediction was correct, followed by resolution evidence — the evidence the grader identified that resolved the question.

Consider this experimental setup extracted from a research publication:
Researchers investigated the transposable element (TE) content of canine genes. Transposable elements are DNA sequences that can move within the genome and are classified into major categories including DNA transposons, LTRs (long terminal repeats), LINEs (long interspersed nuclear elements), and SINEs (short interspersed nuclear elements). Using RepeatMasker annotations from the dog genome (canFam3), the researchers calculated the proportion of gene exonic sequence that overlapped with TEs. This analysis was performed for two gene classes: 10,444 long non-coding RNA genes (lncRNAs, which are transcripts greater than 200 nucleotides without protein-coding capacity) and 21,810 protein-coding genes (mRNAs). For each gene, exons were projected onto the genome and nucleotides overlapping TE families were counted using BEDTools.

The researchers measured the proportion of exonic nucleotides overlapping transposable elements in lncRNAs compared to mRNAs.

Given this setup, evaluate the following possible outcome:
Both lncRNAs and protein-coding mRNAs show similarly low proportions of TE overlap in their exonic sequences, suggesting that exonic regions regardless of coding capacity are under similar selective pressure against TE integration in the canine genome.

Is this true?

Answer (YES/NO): NO